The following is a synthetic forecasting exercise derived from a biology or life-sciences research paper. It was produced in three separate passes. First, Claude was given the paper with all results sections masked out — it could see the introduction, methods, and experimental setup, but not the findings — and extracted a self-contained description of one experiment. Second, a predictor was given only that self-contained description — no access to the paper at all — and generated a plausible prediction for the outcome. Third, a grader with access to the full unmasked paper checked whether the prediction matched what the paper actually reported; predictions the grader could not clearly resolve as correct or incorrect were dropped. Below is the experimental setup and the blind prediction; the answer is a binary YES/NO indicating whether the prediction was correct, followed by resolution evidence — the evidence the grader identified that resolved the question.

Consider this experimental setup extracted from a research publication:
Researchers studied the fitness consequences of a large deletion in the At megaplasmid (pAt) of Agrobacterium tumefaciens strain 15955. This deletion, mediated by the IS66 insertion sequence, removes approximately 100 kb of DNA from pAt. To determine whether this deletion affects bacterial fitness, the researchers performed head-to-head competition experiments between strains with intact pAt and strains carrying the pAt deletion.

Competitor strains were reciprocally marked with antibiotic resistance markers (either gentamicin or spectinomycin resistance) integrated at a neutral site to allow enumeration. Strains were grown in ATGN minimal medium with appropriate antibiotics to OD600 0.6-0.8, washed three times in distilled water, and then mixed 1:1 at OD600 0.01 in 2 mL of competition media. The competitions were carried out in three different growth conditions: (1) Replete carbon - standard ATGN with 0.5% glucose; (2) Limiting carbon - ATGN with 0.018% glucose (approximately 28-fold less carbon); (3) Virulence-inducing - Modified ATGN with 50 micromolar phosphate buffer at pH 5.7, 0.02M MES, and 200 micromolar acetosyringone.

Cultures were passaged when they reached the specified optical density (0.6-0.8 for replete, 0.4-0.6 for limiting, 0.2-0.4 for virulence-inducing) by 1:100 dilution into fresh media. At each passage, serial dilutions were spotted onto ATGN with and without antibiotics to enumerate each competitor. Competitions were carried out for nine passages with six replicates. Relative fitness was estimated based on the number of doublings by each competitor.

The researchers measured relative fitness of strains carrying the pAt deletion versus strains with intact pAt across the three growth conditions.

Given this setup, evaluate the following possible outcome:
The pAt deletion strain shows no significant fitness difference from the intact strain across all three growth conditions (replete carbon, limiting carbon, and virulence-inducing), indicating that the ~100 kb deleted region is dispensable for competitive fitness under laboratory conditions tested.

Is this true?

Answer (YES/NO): NO